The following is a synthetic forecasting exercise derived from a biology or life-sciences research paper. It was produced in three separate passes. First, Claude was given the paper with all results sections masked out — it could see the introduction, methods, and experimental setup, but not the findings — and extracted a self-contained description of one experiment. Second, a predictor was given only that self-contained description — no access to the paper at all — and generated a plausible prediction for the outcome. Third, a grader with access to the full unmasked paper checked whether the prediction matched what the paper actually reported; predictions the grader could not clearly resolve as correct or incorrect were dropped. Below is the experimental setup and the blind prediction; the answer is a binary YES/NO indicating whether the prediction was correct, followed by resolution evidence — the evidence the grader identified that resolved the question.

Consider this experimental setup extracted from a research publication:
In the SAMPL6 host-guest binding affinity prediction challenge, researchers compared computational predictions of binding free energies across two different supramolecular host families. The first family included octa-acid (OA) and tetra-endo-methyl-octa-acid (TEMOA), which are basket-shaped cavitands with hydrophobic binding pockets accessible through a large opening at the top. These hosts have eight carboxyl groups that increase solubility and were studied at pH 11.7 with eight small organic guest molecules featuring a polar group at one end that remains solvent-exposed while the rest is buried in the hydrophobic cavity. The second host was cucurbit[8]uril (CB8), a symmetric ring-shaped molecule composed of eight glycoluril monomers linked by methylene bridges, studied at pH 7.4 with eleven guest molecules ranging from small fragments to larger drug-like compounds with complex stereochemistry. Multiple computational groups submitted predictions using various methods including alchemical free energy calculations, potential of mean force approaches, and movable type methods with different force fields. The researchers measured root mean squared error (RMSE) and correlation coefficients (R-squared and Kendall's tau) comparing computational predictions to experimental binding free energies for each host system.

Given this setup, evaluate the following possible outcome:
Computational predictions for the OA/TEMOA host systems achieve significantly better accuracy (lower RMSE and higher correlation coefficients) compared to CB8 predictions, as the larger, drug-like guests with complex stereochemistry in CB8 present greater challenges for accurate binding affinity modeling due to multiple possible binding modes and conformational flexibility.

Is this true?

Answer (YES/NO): YES